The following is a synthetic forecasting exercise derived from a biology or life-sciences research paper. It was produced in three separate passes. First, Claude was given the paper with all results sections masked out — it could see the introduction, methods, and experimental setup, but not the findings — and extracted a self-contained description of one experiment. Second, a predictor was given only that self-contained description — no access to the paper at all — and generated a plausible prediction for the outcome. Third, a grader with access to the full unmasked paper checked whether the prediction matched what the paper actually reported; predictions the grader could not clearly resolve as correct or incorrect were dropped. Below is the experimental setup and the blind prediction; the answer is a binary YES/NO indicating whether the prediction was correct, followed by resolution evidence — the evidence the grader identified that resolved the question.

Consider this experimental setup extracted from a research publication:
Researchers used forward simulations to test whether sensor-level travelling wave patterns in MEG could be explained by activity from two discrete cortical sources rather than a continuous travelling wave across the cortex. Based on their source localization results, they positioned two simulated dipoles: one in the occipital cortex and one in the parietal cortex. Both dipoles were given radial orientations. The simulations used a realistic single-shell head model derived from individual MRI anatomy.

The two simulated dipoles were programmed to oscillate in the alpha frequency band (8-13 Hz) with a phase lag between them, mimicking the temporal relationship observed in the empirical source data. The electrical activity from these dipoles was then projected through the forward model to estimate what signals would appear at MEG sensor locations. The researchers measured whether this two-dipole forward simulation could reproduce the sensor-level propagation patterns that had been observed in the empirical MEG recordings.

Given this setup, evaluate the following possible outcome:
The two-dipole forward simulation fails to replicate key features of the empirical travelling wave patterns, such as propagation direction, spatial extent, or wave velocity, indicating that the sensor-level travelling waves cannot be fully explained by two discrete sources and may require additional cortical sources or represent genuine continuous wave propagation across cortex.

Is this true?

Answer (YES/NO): NO